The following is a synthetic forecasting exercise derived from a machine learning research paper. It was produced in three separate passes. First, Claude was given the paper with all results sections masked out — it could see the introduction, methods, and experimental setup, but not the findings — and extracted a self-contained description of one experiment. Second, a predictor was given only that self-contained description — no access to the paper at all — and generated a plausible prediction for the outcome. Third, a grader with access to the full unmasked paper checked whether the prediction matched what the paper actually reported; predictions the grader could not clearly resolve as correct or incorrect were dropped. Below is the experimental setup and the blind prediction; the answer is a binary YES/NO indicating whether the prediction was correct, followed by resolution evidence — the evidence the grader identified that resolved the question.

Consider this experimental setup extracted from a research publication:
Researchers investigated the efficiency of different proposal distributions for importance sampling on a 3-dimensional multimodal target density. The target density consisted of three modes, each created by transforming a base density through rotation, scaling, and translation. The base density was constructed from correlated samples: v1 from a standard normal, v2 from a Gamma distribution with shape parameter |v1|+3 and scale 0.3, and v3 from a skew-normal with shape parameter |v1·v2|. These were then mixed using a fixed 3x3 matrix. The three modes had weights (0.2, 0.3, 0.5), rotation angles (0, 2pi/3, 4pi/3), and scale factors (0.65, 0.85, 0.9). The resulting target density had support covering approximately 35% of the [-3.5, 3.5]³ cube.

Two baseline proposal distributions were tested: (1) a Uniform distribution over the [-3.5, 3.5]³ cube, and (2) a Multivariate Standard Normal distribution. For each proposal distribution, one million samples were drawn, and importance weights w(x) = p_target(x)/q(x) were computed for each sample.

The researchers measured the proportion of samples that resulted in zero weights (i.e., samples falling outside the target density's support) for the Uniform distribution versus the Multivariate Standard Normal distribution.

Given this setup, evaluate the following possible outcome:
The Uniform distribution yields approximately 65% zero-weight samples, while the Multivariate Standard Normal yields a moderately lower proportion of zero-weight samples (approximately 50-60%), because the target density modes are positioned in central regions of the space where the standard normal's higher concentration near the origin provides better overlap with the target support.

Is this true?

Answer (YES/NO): NO